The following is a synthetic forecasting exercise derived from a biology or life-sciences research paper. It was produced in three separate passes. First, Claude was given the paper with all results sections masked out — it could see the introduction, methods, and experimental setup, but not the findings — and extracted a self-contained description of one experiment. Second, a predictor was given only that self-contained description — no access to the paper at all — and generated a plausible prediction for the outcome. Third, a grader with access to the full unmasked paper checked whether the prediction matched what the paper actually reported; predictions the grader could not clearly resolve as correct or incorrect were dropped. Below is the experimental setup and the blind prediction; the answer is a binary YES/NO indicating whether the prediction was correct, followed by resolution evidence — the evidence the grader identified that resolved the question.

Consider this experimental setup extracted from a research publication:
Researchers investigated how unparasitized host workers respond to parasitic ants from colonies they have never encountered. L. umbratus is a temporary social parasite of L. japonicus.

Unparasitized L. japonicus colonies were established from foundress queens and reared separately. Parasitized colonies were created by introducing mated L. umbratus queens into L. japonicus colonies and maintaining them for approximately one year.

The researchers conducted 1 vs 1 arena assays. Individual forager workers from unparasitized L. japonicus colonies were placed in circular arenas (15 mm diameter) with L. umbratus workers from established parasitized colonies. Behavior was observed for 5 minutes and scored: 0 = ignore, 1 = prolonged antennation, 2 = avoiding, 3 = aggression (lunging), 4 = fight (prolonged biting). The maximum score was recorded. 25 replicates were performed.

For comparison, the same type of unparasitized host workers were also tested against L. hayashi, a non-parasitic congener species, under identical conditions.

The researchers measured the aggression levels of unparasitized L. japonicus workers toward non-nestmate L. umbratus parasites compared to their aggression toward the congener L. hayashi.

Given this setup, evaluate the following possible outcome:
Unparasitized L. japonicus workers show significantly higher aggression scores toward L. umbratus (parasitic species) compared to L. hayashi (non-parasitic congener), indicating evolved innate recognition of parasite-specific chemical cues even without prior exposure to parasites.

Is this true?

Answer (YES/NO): NO